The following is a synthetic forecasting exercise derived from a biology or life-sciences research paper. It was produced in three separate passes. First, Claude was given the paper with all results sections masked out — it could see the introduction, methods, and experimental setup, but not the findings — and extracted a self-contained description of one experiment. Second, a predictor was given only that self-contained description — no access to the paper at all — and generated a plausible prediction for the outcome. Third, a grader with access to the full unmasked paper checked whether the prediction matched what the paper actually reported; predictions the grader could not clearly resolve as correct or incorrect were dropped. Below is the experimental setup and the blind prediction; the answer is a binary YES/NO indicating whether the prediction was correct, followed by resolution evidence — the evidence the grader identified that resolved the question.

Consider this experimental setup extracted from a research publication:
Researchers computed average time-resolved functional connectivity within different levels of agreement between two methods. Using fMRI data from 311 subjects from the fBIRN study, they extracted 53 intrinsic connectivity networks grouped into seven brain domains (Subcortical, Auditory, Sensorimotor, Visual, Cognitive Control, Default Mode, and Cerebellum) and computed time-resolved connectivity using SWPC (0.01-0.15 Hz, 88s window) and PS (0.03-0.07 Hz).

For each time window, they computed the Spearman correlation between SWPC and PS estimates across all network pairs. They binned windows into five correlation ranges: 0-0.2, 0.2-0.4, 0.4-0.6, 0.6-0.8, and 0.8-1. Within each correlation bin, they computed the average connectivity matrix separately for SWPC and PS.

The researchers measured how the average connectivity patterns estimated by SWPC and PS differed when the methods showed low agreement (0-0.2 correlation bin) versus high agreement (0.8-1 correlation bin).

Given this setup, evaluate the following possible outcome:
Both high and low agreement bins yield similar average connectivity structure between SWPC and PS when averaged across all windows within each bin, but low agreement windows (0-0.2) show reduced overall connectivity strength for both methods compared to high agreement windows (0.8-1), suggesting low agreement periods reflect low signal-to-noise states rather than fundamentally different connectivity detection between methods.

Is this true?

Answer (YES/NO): NO